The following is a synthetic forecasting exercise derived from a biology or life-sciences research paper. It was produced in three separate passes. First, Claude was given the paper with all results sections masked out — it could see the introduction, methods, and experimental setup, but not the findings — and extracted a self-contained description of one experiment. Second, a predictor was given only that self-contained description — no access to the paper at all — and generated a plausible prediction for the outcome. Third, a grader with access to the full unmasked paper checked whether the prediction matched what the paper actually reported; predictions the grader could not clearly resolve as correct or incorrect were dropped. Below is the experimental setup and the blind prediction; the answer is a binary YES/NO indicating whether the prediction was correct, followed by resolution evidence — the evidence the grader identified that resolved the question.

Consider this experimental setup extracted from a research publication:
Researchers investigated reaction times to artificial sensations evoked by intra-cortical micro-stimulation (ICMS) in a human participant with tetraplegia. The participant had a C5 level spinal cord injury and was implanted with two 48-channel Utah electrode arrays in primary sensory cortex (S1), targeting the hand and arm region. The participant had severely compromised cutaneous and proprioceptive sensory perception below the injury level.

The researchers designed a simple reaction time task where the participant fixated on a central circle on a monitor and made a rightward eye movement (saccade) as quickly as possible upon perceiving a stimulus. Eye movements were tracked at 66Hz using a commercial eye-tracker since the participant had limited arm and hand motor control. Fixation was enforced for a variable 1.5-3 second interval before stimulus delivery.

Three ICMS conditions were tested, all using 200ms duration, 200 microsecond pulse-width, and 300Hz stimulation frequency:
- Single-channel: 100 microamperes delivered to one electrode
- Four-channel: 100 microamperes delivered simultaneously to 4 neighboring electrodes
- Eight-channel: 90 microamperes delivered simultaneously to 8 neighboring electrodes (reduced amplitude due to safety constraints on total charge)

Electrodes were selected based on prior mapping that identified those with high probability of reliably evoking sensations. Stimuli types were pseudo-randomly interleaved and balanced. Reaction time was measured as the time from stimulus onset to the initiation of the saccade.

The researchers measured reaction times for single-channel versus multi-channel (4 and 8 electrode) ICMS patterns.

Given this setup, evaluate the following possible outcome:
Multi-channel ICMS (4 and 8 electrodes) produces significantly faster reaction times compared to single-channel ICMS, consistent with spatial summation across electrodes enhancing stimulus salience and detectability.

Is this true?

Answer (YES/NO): YES